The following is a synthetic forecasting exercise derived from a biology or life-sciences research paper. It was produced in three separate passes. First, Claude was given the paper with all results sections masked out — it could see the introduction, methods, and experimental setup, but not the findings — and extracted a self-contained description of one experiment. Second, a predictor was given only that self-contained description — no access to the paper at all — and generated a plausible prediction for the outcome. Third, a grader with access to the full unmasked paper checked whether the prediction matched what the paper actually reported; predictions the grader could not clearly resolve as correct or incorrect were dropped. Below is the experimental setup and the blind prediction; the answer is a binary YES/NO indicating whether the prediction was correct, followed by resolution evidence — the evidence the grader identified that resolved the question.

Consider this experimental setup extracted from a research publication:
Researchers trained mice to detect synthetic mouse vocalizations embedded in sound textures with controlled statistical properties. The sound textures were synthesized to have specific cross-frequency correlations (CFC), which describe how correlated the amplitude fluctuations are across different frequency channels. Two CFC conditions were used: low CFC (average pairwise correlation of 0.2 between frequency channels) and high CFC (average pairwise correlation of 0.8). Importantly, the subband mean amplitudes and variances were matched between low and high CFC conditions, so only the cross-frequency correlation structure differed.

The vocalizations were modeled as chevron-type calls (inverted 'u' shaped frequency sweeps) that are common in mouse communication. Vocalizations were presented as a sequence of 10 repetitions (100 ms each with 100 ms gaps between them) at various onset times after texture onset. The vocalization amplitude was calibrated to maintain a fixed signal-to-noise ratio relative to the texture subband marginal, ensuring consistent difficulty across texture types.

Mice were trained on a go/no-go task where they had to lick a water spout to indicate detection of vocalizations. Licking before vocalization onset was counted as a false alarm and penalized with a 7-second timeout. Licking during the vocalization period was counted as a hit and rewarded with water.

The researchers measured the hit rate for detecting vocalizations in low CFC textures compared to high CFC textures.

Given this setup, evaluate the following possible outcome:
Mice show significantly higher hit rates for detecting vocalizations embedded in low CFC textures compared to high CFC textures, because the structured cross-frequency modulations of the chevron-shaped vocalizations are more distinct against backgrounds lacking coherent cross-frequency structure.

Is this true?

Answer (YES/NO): NO